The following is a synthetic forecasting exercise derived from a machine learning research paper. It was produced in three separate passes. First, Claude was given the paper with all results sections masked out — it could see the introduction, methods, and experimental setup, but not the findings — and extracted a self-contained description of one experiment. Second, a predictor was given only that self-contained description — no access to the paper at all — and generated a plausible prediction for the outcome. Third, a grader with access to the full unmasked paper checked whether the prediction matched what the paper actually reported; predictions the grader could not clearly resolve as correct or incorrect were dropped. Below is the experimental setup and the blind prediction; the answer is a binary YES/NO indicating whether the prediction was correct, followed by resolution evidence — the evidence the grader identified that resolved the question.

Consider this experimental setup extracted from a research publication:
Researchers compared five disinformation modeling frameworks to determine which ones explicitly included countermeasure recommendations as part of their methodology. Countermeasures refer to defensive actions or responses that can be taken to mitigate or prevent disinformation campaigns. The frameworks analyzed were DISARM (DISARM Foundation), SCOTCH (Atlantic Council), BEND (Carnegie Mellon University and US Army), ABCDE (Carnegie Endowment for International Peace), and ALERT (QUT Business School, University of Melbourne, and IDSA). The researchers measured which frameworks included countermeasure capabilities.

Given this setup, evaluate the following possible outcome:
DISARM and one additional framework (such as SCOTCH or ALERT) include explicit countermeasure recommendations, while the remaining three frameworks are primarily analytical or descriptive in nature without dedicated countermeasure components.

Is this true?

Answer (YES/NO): NO